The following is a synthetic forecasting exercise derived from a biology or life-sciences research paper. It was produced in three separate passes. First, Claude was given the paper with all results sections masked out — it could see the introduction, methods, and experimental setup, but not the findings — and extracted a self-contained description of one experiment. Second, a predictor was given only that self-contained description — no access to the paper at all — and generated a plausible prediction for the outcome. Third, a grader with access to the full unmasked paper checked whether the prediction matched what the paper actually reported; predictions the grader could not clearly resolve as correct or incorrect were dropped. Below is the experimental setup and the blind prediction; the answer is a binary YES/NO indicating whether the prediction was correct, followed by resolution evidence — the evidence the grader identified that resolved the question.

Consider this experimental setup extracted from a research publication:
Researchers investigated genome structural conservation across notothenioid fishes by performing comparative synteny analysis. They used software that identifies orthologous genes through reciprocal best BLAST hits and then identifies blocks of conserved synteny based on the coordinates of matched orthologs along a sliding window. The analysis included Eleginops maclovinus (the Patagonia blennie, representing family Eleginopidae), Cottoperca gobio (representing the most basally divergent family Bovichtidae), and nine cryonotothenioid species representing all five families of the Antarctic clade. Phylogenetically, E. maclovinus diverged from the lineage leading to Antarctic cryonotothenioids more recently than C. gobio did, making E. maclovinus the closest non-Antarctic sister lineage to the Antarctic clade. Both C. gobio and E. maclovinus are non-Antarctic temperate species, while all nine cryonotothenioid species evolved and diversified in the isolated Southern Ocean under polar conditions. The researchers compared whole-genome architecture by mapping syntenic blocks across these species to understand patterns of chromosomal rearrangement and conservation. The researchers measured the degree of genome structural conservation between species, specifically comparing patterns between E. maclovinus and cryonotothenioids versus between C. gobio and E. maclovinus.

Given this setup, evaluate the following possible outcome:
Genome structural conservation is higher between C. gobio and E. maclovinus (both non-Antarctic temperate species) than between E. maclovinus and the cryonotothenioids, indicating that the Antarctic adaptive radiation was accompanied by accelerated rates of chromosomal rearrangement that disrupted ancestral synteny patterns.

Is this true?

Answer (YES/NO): NO